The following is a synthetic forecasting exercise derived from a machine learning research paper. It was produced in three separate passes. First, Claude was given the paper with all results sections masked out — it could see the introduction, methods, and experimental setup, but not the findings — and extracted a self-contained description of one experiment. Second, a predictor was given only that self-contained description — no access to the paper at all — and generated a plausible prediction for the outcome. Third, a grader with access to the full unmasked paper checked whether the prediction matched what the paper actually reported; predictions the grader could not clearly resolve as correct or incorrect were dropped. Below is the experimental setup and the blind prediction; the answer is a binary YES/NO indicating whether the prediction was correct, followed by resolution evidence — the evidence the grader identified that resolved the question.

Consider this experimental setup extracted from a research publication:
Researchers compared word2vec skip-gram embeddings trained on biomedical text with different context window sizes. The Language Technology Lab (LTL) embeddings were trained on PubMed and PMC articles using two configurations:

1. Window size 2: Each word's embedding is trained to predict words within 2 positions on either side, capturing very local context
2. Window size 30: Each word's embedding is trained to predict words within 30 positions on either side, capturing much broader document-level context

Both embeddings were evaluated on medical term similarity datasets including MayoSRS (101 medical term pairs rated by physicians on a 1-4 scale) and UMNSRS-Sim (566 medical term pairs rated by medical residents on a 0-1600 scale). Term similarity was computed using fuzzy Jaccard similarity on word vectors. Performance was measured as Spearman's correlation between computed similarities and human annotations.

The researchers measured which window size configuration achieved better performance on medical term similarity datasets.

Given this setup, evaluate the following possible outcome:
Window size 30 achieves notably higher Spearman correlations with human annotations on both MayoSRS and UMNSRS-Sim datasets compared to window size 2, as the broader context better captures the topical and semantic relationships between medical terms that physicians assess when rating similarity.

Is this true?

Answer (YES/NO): YES